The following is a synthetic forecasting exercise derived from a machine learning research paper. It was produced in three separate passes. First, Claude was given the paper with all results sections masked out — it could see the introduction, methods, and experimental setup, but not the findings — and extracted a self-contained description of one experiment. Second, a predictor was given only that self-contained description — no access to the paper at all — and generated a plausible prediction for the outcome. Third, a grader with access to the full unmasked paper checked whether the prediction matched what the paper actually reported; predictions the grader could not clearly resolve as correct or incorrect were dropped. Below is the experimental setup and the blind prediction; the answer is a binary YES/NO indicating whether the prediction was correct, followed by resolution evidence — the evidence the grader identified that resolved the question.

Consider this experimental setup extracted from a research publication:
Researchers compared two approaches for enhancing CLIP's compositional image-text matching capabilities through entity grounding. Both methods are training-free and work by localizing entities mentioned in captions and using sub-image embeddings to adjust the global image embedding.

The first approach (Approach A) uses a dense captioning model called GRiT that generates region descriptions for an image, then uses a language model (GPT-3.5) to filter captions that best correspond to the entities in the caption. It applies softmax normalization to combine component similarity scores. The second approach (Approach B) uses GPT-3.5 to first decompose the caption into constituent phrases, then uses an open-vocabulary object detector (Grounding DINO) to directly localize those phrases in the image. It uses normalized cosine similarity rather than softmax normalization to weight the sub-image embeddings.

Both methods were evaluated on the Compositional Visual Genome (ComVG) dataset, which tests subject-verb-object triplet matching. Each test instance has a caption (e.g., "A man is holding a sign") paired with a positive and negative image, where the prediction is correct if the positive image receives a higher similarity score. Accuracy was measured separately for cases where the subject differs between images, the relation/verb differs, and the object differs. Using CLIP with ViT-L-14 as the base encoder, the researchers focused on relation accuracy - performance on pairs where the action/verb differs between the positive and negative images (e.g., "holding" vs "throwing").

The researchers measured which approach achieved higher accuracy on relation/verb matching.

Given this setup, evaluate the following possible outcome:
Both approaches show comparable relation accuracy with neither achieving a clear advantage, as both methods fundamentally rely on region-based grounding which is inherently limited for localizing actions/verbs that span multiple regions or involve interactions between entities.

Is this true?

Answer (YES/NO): NO